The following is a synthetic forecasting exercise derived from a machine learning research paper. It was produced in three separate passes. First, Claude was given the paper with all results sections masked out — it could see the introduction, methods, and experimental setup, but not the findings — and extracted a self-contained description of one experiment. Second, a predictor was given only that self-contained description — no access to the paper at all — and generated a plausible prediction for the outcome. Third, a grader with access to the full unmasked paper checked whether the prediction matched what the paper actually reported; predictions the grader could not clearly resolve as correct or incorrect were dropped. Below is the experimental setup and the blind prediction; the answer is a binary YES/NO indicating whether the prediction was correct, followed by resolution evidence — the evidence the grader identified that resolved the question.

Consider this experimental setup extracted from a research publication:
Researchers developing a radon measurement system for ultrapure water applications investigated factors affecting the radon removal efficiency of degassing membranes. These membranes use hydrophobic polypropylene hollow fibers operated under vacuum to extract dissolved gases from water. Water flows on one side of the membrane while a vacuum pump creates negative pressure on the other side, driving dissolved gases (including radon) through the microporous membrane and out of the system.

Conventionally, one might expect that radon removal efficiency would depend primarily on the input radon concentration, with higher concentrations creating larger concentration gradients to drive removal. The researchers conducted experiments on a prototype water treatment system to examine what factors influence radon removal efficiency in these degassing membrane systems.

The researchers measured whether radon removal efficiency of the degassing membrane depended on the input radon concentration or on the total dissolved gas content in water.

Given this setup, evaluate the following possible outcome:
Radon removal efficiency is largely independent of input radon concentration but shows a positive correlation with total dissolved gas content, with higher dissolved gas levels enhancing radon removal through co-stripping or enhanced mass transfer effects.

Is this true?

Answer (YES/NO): NO